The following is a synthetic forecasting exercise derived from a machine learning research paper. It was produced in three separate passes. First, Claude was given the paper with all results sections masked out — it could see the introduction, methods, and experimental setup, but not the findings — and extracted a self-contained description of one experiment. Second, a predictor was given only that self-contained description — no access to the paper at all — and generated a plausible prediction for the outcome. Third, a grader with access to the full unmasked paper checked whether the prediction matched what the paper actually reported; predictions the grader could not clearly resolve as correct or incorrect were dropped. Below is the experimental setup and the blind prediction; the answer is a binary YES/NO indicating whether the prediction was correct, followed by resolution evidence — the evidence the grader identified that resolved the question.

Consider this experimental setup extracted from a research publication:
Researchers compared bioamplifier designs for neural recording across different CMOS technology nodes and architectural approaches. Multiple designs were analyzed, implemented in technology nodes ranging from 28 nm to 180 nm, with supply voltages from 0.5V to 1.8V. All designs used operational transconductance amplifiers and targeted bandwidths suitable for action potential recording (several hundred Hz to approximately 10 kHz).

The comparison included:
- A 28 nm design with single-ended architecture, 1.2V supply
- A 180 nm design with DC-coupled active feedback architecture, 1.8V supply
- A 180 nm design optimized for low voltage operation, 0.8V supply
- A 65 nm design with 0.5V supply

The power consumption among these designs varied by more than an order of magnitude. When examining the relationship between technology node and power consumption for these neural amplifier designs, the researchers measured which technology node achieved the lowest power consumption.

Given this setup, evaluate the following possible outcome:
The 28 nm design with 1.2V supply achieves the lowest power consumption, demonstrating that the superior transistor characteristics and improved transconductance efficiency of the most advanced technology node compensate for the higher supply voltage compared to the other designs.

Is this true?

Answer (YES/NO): NO